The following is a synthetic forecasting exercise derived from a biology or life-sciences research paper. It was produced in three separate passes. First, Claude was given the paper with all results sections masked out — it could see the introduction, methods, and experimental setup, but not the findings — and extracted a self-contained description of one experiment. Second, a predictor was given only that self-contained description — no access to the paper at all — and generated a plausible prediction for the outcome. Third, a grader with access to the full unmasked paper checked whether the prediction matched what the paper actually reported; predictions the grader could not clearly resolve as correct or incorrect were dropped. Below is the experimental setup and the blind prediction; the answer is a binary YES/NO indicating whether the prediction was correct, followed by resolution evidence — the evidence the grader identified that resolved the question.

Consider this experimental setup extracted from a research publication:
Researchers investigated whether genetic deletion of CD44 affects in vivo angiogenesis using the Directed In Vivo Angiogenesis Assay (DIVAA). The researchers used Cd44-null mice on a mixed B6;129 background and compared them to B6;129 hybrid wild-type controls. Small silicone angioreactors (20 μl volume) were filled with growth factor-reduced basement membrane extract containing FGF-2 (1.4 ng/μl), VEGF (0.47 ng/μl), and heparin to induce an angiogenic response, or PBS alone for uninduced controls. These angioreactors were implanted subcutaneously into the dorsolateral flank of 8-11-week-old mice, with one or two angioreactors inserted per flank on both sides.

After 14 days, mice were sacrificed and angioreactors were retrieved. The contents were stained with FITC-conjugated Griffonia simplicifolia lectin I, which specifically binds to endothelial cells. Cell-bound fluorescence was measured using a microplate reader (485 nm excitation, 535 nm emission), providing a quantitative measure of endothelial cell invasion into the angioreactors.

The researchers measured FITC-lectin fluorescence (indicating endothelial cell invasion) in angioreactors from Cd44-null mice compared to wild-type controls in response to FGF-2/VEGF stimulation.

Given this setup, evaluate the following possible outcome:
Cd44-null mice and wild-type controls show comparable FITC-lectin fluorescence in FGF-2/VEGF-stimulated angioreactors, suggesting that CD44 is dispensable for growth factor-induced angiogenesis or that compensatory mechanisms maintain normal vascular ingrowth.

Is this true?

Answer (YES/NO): NO